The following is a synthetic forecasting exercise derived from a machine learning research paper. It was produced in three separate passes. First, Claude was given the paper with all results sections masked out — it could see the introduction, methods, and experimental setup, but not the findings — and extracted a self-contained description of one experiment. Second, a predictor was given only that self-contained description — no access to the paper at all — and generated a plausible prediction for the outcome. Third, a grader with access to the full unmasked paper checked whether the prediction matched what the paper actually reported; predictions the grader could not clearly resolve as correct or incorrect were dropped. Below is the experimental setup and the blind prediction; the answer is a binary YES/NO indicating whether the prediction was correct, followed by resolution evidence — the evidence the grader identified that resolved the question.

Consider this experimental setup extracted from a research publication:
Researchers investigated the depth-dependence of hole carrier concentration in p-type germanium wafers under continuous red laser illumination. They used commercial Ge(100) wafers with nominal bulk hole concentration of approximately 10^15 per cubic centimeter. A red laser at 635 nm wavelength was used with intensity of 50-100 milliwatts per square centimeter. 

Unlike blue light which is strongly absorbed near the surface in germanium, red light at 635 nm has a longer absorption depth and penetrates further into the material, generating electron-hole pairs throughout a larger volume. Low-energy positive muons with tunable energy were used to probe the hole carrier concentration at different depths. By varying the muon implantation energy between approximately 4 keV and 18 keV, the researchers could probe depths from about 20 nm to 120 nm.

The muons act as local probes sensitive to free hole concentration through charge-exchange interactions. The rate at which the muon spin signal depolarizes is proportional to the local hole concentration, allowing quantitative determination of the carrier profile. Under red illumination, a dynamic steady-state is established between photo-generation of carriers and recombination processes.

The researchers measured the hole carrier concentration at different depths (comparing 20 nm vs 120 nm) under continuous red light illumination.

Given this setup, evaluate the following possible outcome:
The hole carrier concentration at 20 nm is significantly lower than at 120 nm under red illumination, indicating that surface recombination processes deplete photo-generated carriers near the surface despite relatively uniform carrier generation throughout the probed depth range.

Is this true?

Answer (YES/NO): NO